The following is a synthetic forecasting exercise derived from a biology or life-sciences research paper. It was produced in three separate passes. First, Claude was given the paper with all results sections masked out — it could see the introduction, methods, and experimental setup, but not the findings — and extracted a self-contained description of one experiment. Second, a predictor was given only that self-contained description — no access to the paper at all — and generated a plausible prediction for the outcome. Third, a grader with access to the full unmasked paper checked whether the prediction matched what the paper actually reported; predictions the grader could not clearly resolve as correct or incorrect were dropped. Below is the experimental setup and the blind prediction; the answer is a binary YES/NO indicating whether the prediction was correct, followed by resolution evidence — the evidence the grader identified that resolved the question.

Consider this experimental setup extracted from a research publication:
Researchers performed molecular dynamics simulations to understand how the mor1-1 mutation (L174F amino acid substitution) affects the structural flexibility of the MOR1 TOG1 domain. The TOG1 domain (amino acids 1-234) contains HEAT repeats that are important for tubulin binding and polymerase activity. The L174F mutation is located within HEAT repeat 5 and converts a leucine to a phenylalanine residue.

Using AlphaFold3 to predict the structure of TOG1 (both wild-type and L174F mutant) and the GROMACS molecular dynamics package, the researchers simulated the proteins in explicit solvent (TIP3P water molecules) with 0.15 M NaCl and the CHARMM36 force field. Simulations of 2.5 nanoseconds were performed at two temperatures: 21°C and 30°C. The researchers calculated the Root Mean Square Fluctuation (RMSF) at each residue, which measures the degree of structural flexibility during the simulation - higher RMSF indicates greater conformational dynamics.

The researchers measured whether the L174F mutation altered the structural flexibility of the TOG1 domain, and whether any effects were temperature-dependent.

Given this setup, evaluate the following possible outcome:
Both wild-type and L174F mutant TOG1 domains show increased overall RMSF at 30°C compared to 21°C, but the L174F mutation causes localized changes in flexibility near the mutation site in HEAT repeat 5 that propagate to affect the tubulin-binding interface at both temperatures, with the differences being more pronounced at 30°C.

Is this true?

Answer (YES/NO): NO